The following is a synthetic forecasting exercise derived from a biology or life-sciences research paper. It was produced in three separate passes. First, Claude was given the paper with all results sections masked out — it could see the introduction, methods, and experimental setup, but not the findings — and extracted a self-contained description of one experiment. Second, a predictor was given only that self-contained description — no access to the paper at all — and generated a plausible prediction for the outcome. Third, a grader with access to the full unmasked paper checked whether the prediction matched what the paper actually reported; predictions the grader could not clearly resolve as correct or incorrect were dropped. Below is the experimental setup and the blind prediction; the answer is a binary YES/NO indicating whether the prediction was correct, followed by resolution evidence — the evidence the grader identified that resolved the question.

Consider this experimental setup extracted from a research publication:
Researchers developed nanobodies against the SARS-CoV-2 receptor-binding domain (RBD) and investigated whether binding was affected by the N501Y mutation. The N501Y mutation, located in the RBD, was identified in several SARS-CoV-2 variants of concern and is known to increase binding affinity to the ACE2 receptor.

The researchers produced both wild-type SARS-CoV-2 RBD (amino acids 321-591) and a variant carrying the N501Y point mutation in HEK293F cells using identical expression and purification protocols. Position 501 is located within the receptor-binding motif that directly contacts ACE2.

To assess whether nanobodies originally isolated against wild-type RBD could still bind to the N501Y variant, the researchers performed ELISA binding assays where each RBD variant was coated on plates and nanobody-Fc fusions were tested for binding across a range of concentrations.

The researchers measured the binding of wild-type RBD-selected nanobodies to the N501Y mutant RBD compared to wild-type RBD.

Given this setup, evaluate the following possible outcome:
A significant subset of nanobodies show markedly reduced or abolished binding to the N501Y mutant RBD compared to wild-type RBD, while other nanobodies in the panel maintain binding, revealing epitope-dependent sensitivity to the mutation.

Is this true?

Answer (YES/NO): NO